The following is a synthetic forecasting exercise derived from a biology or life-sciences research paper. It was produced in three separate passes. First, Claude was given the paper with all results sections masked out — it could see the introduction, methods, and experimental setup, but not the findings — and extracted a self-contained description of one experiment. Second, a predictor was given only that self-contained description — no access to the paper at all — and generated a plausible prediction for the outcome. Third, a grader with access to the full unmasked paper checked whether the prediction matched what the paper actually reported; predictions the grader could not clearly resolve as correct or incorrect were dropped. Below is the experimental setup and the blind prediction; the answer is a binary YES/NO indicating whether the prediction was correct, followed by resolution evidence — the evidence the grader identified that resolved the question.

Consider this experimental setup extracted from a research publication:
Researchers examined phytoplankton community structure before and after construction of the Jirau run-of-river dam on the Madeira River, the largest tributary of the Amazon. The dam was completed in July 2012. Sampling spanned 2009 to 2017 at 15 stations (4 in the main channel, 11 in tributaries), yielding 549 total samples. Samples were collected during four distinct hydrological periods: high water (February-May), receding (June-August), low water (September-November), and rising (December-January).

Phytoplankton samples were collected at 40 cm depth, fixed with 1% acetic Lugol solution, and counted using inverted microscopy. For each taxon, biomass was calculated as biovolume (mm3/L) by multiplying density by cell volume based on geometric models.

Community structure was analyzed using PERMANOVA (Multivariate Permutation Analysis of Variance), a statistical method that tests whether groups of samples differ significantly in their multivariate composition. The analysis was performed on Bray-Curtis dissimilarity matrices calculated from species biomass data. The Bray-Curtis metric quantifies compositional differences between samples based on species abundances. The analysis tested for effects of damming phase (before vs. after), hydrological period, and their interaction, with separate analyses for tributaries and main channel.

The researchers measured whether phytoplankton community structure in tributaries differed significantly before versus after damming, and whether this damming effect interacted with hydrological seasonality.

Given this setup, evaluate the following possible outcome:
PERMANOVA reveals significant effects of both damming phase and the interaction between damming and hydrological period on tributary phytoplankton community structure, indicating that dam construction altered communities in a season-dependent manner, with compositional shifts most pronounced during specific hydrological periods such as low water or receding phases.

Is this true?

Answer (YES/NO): NO